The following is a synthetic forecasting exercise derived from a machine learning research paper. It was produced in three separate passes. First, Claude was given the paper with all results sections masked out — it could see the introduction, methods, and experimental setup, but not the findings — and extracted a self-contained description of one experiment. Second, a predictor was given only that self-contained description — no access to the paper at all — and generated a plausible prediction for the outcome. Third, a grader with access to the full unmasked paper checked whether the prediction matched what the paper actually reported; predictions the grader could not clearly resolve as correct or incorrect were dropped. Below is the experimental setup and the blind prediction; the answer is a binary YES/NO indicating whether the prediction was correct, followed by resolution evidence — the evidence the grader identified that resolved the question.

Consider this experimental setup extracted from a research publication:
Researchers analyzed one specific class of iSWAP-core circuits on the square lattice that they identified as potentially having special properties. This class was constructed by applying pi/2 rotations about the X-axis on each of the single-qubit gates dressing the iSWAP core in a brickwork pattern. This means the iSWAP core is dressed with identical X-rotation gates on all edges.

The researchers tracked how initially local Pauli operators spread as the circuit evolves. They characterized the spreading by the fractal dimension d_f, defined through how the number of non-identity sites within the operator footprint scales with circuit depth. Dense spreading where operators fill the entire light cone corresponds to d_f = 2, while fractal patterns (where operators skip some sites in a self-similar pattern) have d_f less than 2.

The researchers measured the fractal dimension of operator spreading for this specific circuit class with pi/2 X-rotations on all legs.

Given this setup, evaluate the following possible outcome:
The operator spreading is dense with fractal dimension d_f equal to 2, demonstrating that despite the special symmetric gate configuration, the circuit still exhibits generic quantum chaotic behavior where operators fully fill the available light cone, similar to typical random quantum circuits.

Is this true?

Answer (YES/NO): YES